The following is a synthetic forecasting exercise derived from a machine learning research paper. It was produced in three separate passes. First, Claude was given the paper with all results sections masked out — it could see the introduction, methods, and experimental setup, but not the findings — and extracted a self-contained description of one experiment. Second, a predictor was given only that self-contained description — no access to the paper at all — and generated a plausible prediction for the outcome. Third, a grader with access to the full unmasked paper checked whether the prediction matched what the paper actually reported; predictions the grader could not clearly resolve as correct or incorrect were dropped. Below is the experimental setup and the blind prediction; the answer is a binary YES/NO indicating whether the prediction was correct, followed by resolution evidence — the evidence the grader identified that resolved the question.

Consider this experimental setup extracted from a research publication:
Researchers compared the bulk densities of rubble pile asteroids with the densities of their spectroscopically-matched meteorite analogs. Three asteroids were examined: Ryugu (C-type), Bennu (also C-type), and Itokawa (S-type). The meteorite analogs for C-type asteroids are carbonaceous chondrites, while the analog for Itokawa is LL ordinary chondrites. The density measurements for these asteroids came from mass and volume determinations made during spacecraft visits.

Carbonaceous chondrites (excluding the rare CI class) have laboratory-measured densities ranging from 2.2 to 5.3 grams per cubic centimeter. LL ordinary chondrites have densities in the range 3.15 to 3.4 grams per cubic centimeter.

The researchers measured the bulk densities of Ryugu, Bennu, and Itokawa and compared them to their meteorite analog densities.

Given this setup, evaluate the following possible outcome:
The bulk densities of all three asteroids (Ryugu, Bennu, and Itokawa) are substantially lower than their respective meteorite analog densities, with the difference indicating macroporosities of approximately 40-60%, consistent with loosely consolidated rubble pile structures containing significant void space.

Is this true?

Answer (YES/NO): NO